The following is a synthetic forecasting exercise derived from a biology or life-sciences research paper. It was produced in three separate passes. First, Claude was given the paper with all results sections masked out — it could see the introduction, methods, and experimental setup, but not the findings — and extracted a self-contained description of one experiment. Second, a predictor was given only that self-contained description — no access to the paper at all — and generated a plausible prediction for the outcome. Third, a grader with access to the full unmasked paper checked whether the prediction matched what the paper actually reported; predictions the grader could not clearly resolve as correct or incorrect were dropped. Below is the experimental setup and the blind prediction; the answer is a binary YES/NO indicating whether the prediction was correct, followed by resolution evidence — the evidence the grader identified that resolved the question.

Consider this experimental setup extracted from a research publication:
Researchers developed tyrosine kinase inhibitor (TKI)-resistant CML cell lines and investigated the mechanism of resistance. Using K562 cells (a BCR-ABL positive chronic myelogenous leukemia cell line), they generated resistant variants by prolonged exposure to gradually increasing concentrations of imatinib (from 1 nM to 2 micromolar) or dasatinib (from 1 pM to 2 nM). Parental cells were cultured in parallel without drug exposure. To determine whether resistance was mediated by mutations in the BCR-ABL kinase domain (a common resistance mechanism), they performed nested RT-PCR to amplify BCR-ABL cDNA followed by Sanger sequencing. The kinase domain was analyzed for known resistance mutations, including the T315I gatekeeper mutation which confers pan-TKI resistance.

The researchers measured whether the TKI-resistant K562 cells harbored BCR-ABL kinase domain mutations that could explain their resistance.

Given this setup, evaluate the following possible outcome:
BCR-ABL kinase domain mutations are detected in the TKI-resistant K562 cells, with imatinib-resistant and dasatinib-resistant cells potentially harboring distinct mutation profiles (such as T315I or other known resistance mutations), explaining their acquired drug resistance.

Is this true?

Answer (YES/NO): NO